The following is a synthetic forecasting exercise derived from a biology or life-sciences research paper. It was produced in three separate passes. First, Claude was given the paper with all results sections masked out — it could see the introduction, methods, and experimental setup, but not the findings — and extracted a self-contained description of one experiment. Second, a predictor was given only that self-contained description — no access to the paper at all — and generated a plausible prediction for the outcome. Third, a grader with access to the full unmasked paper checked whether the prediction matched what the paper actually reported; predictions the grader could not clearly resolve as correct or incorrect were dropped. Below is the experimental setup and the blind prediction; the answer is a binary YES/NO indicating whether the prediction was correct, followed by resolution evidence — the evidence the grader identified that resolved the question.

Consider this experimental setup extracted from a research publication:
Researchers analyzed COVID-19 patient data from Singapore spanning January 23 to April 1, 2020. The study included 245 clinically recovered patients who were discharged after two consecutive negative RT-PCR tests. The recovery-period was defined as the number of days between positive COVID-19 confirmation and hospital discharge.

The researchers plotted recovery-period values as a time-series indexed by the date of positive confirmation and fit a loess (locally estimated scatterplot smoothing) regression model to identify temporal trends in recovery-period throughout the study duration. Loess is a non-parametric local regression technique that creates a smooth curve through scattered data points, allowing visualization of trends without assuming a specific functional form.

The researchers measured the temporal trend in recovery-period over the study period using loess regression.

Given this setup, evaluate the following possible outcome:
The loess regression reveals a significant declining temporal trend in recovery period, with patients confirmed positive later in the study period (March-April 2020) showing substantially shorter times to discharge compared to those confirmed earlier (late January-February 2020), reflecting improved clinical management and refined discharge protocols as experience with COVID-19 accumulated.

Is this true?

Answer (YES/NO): YES